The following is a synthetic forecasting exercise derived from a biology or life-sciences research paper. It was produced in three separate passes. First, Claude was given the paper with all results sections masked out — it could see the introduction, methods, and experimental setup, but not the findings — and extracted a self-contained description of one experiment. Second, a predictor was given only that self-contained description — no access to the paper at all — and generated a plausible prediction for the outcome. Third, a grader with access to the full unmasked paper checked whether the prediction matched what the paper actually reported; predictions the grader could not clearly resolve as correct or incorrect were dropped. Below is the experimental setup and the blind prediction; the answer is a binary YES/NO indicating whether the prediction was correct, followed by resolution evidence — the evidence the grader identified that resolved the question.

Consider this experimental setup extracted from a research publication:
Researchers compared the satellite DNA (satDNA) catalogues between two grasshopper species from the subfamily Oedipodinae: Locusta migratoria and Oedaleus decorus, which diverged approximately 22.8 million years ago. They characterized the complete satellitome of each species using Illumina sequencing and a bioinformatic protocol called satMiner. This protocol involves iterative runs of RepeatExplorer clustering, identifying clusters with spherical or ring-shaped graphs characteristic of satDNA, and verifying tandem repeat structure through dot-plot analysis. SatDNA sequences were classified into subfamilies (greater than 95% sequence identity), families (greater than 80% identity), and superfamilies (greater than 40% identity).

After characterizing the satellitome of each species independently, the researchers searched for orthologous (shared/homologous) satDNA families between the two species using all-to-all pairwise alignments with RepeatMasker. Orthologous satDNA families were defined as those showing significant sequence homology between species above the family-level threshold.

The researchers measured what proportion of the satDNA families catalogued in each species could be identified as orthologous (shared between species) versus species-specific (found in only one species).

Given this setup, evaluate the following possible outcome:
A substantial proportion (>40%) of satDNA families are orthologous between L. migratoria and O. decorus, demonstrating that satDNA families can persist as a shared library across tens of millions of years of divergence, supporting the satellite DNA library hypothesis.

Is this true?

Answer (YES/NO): NO